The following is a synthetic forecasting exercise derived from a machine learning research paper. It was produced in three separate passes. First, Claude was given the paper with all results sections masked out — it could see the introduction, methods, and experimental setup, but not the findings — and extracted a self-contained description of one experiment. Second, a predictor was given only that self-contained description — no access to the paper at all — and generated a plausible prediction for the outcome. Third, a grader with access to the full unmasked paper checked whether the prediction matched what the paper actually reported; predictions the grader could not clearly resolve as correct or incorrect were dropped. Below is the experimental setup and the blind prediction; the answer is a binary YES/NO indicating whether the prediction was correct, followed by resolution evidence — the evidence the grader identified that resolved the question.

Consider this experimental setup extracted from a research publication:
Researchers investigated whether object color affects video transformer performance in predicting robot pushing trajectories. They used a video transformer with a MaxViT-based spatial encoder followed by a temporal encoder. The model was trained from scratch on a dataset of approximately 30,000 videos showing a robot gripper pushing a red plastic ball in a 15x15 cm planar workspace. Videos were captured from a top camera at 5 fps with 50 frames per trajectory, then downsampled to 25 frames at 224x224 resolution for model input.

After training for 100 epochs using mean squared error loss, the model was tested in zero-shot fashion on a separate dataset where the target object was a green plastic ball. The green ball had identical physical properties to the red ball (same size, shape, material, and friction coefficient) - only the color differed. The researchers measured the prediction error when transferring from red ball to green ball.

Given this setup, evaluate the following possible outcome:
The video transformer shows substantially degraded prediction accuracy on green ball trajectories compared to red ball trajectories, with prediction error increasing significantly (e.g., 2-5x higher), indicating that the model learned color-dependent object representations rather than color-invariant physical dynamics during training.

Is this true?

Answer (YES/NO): YES